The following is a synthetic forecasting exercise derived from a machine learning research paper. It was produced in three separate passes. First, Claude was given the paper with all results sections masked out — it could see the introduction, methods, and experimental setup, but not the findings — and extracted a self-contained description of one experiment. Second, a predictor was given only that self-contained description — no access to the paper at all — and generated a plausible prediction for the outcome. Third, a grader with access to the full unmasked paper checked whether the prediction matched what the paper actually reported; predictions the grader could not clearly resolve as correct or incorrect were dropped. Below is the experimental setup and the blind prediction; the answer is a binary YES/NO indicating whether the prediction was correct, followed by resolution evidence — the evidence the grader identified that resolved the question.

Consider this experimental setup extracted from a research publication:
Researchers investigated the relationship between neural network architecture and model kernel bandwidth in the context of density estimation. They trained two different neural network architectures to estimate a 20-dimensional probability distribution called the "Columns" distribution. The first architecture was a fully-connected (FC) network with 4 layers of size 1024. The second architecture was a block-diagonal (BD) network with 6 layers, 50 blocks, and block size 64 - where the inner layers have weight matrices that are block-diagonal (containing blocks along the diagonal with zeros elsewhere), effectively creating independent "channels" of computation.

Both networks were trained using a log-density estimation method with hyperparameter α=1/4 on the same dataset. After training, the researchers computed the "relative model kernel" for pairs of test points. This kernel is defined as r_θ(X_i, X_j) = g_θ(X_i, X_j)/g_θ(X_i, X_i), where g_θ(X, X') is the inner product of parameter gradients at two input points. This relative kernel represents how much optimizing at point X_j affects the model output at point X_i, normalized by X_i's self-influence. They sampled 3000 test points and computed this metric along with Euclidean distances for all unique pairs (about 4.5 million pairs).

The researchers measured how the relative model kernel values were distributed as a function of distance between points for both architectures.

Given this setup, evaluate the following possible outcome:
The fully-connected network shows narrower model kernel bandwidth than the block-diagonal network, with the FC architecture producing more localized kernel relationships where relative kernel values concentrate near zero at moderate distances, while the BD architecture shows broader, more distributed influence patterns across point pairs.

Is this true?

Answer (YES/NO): NO